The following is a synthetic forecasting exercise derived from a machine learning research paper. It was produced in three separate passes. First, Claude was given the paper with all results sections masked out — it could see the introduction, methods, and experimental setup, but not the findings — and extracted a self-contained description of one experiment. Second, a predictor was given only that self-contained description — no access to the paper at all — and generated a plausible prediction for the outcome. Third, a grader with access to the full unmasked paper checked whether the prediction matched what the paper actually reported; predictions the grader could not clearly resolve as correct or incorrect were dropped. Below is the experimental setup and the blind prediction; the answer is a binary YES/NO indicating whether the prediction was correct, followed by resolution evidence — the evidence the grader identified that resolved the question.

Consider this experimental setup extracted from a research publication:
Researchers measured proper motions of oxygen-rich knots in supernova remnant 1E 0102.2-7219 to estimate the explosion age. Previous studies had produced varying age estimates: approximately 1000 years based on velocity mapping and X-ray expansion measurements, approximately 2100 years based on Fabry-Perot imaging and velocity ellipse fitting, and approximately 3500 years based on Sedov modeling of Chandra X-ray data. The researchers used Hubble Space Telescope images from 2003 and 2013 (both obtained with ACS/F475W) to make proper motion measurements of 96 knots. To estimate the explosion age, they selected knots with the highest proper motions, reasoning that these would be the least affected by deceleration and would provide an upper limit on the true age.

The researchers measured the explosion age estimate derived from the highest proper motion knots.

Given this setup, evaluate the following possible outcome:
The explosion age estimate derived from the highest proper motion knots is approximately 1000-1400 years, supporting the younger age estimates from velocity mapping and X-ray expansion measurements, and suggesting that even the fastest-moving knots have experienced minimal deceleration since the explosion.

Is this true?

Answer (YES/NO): NO